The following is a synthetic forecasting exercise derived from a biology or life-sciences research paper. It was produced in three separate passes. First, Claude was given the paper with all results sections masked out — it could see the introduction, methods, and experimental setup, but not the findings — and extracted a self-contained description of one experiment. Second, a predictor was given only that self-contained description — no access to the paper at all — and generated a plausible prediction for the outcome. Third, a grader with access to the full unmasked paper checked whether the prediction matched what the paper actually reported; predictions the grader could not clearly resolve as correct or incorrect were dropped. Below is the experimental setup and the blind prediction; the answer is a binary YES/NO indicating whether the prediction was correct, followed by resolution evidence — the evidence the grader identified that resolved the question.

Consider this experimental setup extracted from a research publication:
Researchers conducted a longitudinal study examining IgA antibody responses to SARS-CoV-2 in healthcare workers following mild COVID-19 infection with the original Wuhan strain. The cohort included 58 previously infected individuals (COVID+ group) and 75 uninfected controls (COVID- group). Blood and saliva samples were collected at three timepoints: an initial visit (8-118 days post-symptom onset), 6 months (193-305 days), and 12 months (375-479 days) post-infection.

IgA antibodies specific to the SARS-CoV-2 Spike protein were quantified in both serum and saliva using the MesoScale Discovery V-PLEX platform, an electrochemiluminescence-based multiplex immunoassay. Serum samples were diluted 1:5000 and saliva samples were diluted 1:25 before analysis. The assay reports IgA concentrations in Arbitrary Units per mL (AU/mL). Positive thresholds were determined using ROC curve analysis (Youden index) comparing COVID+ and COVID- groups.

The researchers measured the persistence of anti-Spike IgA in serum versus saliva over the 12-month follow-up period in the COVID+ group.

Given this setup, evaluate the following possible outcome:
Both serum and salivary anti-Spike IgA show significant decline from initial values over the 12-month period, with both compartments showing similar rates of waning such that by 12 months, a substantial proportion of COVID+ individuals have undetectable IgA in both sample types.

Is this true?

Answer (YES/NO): NO